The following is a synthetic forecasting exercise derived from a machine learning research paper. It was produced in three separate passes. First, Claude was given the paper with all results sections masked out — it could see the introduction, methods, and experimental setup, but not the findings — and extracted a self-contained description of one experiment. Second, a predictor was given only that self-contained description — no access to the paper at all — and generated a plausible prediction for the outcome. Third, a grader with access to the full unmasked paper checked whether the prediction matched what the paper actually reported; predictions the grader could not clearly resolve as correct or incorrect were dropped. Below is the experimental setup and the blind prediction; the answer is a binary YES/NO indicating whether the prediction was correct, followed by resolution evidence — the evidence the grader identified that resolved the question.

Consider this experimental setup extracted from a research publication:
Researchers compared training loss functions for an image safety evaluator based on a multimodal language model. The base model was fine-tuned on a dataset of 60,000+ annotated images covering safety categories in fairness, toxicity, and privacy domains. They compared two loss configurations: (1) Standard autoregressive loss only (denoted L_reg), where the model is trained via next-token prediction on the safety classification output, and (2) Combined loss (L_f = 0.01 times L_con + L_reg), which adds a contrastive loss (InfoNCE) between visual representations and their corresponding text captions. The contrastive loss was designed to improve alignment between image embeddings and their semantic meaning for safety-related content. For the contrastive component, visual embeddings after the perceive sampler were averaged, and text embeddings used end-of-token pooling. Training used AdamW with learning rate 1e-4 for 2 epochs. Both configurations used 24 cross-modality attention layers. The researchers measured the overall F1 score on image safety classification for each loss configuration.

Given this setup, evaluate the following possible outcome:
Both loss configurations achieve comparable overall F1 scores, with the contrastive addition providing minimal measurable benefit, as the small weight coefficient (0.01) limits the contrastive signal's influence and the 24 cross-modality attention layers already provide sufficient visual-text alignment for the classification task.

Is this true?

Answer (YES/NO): YES